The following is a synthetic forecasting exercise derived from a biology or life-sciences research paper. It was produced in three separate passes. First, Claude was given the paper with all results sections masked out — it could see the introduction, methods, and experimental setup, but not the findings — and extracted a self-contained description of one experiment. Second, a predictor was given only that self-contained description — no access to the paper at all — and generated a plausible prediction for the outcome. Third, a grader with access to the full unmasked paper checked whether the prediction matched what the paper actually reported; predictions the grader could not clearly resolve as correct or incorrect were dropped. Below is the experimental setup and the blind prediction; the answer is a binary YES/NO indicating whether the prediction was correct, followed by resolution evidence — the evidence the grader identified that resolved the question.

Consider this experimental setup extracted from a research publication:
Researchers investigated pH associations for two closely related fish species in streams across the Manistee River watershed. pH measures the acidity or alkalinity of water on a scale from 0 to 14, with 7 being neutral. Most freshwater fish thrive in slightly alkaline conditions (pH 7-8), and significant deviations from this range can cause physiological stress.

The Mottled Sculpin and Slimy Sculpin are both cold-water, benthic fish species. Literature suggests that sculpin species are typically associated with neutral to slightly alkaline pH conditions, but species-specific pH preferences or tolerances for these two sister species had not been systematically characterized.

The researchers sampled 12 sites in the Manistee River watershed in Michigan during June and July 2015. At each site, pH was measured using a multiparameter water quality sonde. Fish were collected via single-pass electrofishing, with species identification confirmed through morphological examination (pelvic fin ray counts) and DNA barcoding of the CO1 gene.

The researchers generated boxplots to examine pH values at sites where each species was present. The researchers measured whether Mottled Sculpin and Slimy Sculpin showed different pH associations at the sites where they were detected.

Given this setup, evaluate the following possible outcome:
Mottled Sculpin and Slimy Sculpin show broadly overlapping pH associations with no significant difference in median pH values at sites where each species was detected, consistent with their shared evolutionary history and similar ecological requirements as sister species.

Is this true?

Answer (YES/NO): NO